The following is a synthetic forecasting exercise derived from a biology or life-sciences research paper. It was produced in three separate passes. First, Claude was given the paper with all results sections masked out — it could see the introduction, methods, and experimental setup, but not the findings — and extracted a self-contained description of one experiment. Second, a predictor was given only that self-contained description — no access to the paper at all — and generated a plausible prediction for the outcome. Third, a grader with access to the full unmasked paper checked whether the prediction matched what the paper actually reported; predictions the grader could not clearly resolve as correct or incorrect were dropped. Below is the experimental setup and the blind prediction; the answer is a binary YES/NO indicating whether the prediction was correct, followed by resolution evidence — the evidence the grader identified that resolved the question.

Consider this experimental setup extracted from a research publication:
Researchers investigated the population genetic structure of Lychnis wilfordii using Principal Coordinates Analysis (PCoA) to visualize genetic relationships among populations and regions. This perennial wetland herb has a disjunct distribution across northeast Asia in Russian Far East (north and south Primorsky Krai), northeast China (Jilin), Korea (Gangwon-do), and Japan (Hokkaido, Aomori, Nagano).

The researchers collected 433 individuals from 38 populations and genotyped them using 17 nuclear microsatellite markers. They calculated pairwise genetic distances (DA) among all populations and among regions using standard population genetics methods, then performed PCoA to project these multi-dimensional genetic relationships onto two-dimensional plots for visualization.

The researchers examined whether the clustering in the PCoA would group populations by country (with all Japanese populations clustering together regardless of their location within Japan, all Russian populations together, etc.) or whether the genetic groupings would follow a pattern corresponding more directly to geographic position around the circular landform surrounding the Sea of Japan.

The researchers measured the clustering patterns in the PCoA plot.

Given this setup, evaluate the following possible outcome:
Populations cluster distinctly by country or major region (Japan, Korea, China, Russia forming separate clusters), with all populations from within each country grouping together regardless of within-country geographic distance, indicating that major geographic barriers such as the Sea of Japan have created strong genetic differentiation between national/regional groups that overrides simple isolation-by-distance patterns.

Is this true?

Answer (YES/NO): NO